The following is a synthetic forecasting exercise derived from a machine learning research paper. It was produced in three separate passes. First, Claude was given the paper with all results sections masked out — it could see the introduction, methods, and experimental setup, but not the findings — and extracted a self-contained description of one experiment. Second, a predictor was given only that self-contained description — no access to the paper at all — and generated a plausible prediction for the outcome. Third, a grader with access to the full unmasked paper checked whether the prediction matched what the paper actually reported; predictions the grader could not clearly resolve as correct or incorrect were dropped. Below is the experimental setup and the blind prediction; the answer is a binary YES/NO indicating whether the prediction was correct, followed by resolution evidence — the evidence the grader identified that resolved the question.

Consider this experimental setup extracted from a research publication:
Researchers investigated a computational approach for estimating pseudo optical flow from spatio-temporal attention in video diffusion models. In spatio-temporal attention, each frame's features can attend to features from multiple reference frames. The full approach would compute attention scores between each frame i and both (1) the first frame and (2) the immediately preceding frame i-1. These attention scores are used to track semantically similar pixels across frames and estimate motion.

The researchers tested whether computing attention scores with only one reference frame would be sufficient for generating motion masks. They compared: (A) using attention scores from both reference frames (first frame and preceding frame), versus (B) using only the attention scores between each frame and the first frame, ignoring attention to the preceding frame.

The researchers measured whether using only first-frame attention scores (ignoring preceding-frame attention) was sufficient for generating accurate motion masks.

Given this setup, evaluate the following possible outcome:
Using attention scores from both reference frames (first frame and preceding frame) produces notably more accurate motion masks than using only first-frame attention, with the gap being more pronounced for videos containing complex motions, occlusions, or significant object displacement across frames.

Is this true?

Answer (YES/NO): NO